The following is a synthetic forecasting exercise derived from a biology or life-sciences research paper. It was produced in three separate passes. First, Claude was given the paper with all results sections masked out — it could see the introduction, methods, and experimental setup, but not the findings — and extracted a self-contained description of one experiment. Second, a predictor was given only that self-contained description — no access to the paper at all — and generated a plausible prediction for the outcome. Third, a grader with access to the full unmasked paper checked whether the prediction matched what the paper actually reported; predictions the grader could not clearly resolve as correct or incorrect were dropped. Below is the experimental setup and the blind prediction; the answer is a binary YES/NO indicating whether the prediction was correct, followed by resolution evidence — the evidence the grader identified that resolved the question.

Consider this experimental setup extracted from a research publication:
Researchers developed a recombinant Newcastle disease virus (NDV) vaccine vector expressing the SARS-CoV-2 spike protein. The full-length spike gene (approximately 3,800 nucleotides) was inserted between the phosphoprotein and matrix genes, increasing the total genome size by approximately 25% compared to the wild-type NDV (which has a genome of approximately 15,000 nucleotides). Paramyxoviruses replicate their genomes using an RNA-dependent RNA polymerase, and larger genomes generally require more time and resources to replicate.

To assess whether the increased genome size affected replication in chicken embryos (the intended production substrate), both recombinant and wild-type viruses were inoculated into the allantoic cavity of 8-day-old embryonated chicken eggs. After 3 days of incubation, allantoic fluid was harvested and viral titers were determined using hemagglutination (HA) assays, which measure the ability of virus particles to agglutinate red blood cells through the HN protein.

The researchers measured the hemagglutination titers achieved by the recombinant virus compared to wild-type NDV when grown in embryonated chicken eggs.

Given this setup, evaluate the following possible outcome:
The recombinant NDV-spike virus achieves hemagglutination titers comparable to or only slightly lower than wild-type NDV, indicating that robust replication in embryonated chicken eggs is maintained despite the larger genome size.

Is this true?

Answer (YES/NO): YES